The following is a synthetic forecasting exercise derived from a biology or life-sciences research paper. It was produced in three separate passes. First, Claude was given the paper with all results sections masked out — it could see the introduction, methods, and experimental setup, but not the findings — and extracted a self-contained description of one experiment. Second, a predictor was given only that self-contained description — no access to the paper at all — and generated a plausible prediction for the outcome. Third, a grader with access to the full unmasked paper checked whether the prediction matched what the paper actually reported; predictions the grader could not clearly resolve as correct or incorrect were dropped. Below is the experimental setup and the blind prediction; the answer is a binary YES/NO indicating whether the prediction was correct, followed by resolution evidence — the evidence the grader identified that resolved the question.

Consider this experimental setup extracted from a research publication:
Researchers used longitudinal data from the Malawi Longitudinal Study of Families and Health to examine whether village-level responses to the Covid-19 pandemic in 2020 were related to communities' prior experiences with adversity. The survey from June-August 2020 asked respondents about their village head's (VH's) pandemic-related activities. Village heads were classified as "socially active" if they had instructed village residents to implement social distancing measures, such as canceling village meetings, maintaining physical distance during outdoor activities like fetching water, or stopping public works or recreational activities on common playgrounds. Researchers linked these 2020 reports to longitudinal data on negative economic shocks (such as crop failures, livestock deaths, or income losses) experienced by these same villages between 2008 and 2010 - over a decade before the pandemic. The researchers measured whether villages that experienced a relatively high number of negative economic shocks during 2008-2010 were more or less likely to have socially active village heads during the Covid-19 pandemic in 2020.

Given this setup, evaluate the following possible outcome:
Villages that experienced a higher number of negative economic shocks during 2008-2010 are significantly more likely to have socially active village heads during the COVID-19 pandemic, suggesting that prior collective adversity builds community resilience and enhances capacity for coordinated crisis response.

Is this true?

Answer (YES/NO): YES